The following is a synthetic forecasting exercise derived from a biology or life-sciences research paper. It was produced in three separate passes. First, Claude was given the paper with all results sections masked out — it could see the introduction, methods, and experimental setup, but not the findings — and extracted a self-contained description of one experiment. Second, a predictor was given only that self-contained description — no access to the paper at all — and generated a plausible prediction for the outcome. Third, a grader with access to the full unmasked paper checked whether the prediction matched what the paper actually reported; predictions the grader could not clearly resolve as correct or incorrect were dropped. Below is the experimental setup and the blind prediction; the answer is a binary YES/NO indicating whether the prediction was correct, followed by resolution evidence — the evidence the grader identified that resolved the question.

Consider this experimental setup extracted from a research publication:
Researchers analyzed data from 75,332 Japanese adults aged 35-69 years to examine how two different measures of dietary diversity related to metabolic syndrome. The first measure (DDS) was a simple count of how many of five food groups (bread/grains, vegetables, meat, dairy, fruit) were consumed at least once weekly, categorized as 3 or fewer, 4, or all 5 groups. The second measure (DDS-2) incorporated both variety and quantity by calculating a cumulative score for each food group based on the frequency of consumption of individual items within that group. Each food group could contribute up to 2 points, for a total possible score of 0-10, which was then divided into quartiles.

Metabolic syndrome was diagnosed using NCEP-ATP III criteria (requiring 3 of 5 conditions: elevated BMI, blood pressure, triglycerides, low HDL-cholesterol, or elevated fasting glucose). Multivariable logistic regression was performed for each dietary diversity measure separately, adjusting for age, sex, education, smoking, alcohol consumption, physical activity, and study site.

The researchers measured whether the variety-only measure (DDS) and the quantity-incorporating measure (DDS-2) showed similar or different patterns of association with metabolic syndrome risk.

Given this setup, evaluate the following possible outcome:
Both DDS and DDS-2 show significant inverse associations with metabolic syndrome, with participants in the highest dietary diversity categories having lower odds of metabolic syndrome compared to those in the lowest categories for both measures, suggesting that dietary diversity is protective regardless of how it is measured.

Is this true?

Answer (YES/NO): YES